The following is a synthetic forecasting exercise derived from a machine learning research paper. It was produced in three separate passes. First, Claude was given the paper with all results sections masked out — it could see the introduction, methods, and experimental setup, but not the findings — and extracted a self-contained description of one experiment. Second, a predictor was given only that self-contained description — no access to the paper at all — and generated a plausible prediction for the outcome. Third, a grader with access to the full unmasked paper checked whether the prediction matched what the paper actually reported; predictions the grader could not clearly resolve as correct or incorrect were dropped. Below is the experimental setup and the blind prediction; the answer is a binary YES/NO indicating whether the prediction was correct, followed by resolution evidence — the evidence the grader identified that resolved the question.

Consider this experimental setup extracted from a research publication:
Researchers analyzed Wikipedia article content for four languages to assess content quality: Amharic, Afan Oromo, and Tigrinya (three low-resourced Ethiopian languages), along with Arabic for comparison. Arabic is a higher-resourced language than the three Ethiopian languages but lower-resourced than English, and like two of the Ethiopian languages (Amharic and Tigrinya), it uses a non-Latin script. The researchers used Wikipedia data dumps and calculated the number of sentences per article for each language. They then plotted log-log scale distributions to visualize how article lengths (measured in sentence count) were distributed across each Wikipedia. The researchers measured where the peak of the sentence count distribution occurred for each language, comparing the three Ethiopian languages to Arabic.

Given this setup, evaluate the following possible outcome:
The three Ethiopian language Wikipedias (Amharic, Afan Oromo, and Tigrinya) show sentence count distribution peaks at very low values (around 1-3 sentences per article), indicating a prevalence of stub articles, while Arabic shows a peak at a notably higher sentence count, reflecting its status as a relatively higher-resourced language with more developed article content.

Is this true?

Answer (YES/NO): YES